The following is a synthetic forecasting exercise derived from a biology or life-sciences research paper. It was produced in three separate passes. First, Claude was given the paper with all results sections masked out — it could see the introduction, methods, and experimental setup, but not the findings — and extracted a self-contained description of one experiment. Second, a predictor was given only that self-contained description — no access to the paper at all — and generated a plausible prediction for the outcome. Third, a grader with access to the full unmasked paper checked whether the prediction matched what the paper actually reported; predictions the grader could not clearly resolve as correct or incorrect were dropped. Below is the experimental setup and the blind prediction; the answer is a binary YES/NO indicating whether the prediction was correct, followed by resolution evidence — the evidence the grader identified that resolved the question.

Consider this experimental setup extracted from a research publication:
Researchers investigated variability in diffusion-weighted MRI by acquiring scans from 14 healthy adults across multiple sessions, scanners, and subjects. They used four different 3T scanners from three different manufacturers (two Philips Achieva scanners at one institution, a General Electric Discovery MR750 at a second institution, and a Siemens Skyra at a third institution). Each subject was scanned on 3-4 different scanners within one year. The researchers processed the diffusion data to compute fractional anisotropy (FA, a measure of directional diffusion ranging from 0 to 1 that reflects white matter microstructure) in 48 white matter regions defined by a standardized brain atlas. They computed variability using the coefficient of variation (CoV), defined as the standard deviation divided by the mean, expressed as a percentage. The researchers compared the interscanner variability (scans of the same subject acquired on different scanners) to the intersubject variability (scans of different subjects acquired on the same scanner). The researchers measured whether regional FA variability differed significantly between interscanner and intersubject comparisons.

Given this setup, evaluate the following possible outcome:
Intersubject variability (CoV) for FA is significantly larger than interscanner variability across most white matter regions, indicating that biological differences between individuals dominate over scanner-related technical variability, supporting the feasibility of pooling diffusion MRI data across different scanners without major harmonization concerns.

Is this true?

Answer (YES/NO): NO